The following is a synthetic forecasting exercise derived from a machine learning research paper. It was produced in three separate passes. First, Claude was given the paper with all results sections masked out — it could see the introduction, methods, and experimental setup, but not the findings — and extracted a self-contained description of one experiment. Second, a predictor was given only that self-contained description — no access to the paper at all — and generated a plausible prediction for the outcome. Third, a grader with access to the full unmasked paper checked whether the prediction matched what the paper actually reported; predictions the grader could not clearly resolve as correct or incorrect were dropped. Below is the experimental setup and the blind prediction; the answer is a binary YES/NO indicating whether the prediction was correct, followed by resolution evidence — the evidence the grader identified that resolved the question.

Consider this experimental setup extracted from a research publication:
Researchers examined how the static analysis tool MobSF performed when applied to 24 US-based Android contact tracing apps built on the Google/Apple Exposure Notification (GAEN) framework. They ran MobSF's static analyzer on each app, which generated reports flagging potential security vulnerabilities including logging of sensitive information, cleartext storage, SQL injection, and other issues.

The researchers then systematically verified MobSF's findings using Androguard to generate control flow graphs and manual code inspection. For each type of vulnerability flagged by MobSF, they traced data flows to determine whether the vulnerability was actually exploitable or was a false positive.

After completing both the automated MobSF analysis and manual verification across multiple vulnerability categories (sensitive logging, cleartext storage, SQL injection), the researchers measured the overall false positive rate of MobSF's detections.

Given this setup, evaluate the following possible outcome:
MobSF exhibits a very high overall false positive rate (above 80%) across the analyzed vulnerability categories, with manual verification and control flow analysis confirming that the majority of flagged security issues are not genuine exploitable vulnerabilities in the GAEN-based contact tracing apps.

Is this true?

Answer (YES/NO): NO